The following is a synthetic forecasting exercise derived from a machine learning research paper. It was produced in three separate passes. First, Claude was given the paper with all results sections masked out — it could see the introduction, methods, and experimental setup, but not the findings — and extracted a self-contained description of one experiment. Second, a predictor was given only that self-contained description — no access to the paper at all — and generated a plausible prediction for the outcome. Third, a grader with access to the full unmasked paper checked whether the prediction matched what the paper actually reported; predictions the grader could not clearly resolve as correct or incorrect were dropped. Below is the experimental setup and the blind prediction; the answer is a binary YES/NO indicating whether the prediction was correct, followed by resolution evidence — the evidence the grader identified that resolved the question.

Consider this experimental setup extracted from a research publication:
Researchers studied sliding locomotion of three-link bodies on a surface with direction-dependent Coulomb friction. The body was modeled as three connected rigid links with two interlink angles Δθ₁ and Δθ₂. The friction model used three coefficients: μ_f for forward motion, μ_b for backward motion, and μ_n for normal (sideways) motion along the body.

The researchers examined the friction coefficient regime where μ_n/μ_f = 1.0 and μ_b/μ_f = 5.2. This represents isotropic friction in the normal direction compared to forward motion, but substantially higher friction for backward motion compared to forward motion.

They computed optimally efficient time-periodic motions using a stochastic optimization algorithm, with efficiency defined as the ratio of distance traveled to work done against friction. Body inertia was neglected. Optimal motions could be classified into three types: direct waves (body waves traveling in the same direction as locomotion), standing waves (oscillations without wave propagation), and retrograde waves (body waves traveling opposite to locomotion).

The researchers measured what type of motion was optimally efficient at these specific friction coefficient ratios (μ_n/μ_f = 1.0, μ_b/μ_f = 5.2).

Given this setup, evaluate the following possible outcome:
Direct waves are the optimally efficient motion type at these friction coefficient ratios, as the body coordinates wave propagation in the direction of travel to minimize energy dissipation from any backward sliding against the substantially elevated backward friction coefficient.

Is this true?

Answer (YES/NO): NO